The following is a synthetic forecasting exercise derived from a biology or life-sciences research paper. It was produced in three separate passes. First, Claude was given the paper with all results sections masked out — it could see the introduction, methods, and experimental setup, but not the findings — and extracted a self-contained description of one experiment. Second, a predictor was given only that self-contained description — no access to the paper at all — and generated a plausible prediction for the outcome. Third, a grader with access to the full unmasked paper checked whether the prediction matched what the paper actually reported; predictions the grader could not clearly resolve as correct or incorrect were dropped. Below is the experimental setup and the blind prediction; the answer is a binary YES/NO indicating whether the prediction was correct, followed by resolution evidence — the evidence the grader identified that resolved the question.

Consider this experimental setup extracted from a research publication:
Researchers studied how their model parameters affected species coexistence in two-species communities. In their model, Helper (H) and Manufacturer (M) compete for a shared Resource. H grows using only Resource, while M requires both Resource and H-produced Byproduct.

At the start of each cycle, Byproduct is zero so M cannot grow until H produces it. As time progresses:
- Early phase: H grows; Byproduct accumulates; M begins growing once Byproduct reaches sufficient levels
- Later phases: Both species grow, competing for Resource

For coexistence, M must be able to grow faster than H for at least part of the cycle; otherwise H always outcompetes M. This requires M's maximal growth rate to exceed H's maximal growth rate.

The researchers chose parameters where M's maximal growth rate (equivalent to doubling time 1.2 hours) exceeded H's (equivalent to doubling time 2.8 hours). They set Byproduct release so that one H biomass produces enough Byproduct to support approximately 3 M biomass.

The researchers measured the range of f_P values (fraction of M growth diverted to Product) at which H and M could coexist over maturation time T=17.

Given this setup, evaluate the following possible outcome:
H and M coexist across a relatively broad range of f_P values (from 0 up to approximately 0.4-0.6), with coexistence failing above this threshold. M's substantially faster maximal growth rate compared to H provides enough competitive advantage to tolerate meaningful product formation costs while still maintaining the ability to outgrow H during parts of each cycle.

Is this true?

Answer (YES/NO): YES